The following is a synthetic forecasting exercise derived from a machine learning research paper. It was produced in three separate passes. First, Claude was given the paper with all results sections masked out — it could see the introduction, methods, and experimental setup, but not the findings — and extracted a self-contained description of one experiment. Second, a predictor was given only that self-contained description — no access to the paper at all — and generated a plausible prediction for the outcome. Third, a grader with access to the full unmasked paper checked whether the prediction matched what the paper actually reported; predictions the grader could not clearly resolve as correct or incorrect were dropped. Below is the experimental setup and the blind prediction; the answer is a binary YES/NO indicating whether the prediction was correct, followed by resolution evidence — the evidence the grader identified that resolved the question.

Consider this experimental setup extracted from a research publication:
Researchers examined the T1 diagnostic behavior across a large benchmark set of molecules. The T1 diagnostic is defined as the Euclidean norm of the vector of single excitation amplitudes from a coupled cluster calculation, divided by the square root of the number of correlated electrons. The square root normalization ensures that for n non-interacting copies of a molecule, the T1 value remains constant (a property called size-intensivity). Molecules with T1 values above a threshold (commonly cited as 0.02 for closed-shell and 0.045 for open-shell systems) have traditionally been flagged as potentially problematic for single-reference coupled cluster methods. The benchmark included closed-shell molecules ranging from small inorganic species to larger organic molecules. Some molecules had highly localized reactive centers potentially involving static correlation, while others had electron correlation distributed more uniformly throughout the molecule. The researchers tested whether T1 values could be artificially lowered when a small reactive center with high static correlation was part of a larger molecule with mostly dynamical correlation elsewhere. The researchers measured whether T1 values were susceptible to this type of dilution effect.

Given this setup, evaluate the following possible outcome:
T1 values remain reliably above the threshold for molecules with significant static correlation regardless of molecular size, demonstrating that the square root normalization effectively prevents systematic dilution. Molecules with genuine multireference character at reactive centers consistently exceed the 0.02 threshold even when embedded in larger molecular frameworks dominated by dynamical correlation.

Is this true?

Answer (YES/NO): NO